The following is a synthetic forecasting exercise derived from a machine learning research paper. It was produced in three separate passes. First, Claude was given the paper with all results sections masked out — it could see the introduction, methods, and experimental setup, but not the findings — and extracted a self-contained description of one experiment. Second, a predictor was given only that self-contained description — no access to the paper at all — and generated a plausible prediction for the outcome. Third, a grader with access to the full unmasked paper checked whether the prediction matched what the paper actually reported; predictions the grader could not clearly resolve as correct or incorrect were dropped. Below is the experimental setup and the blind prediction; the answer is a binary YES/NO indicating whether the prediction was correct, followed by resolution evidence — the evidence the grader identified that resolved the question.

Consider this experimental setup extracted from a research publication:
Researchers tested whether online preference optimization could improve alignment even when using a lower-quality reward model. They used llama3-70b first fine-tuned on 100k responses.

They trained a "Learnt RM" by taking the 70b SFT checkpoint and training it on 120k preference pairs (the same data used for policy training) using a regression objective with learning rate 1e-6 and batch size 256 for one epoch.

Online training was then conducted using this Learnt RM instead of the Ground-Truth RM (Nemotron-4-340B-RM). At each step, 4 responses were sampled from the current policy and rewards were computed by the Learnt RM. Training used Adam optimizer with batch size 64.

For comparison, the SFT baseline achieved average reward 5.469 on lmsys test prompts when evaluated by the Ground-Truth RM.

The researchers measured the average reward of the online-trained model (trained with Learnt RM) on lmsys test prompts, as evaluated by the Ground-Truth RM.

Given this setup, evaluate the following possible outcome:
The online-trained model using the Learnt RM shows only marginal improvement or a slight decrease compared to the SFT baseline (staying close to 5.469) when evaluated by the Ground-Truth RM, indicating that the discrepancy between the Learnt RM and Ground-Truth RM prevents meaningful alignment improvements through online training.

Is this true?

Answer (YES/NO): YES